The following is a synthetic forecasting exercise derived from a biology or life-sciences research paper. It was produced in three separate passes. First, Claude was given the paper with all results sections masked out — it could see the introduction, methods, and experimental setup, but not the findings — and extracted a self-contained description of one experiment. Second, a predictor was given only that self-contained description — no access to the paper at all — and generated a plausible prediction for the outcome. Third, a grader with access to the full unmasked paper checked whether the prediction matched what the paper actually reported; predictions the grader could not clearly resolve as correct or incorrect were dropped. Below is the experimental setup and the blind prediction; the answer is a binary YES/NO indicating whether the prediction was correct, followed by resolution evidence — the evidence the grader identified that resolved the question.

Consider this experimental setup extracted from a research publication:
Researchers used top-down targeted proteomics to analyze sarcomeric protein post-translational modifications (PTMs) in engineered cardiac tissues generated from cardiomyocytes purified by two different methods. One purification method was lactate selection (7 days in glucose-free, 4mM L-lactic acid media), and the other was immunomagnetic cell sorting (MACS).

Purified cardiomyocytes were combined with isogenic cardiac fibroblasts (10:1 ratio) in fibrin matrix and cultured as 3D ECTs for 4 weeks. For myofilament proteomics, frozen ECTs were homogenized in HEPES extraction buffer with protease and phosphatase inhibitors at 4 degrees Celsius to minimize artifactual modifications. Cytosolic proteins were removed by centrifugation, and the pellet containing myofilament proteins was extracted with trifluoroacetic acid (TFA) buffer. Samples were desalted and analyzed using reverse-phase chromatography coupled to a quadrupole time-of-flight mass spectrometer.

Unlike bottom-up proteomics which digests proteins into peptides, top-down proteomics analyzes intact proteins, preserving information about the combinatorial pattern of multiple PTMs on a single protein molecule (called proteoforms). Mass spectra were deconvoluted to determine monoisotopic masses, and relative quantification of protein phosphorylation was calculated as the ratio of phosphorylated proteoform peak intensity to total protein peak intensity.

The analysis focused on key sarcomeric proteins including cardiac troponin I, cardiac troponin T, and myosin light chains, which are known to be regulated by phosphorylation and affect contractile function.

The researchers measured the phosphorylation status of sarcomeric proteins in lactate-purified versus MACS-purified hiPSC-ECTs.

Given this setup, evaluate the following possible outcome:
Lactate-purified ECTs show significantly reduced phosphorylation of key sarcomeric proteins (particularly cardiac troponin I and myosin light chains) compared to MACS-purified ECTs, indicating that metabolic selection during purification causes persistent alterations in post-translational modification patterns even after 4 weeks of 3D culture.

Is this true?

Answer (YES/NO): NO